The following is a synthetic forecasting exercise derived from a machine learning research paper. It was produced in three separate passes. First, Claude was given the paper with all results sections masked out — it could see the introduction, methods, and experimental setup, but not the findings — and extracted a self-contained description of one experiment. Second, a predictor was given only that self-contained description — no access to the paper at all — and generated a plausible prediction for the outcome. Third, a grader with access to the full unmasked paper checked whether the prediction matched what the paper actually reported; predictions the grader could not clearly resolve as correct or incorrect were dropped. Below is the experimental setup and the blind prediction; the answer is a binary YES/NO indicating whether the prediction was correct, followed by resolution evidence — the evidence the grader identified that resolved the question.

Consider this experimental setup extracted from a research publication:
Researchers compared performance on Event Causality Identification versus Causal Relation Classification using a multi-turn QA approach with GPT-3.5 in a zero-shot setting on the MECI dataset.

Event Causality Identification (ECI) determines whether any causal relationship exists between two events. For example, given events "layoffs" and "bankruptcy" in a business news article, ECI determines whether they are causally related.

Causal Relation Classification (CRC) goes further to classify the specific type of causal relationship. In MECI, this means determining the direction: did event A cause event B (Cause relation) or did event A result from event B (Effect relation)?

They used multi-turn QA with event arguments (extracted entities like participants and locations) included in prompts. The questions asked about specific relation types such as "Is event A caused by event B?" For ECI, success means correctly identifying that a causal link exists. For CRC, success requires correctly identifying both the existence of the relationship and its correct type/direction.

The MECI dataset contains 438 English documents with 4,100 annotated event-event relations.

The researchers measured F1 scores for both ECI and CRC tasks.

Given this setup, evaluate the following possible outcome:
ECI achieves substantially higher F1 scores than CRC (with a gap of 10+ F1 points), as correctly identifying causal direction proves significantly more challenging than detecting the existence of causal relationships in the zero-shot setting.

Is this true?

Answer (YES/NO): YES